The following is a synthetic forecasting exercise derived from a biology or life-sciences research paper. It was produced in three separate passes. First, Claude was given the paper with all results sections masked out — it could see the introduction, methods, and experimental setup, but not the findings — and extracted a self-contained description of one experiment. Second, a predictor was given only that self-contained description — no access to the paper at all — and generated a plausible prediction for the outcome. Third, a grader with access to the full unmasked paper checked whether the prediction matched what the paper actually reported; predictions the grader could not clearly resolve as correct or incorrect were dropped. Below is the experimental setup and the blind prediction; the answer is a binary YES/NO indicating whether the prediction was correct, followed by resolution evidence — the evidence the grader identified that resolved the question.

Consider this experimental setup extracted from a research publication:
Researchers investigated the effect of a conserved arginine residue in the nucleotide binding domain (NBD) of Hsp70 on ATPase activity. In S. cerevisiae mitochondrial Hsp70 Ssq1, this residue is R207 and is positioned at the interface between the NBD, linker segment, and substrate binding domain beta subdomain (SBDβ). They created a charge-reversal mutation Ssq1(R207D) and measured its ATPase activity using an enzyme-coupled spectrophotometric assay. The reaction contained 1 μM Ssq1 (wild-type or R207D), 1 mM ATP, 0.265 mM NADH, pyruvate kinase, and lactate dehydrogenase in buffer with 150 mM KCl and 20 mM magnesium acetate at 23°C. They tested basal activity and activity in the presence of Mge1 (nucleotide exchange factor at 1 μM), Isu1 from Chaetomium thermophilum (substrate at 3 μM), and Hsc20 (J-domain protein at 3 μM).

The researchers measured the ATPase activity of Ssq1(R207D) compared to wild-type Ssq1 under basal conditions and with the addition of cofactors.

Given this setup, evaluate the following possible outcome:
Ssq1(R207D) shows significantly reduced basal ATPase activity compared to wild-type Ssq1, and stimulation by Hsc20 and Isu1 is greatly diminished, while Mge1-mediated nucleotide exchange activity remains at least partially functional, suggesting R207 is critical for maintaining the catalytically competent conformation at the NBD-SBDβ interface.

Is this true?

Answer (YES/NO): NO